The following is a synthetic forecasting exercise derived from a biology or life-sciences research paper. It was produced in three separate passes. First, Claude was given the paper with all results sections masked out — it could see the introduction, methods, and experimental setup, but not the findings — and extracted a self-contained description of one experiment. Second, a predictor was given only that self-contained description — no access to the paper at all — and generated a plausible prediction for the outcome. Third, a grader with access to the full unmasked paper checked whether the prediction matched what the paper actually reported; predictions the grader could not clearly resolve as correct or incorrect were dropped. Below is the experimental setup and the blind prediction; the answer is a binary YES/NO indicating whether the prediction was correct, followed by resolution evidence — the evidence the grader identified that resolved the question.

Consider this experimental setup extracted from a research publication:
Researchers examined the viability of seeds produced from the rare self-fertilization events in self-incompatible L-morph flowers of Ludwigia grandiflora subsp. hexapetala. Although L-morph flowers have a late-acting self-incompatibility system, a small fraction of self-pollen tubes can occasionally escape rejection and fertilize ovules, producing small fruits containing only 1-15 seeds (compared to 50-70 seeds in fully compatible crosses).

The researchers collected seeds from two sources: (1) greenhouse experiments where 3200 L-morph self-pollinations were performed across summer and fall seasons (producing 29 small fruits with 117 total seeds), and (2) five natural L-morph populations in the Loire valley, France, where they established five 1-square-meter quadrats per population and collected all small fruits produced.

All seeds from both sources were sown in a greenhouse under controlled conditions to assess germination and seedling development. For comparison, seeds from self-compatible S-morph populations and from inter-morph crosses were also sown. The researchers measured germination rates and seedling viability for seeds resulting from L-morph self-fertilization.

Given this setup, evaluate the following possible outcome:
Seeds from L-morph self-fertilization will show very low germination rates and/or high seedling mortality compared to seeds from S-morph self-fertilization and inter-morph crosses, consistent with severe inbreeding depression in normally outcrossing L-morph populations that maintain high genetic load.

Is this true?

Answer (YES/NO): NO